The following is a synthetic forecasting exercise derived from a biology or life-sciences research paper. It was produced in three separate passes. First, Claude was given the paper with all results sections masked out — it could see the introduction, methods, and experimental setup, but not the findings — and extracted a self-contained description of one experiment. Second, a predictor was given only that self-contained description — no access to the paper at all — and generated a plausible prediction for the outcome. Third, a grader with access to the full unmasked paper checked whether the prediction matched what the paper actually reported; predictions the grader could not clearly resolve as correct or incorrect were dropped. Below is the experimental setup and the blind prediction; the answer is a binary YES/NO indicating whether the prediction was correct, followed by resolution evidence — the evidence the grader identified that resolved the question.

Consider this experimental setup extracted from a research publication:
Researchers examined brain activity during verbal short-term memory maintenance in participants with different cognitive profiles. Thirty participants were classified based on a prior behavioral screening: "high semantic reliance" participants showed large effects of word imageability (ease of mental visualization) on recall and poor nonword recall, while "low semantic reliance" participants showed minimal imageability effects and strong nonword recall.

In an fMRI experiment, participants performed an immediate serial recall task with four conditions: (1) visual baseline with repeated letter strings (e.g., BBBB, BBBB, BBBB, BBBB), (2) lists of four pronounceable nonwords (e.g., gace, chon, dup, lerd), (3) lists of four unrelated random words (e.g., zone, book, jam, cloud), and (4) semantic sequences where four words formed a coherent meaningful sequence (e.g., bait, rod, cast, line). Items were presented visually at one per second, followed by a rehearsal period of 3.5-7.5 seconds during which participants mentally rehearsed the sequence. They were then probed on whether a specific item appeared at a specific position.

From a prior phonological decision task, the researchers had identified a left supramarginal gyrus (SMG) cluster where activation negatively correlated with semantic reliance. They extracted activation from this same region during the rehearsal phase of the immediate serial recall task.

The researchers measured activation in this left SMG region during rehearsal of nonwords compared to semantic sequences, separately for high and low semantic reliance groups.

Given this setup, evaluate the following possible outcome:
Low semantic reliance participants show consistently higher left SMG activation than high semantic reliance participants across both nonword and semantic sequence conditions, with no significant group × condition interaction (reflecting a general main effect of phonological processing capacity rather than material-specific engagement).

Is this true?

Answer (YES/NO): NO